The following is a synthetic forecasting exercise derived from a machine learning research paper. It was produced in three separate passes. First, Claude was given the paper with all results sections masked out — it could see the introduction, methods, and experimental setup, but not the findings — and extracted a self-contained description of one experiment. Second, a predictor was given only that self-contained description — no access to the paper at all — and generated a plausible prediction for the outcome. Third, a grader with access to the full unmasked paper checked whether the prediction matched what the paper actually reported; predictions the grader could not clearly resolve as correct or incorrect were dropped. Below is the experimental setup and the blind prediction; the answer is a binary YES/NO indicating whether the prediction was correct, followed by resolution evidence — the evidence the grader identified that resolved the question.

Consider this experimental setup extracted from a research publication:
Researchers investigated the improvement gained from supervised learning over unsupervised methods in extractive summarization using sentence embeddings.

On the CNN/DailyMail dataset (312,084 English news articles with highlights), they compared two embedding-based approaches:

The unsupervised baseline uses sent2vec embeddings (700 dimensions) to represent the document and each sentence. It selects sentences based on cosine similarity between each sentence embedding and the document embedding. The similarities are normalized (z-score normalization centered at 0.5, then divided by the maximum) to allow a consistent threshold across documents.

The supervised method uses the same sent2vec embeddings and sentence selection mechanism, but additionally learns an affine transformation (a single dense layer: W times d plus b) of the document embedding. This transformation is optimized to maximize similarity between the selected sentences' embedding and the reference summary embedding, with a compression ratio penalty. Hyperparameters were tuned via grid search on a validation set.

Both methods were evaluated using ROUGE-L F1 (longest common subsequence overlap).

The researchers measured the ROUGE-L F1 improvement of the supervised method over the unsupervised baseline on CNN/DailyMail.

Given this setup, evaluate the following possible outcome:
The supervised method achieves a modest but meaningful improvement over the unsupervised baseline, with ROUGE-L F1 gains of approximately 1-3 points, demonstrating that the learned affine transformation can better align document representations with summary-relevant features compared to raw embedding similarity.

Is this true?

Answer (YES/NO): YES